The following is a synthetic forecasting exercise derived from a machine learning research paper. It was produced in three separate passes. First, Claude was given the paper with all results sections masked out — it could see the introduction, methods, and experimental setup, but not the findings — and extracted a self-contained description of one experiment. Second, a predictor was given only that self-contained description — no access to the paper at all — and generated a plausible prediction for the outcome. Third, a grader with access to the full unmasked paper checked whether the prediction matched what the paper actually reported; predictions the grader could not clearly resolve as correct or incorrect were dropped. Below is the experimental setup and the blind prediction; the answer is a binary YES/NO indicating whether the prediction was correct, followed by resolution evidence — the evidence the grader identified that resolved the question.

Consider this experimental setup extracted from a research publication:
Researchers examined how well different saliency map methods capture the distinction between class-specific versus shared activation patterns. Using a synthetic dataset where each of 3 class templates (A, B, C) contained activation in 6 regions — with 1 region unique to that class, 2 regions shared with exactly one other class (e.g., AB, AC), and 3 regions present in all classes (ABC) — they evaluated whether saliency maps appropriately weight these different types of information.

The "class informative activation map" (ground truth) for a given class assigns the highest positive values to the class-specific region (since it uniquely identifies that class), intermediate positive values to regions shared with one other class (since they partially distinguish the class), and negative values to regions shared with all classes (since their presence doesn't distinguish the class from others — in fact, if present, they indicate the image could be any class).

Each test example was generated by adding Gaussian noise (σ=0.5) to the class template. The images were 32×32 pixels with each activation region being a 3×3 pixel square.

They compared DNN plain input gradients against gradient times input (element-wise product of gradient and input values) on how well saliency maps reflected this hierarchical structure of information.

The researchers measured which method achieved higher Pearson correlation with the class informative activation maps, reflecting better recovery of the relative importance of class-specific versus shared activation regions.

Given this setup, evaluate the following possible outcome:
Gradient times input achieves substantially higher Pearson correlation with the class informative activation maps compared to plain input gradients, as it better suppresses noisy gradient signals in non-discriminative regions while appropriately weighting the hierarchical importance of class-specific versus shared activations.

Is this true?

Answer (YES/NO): NO